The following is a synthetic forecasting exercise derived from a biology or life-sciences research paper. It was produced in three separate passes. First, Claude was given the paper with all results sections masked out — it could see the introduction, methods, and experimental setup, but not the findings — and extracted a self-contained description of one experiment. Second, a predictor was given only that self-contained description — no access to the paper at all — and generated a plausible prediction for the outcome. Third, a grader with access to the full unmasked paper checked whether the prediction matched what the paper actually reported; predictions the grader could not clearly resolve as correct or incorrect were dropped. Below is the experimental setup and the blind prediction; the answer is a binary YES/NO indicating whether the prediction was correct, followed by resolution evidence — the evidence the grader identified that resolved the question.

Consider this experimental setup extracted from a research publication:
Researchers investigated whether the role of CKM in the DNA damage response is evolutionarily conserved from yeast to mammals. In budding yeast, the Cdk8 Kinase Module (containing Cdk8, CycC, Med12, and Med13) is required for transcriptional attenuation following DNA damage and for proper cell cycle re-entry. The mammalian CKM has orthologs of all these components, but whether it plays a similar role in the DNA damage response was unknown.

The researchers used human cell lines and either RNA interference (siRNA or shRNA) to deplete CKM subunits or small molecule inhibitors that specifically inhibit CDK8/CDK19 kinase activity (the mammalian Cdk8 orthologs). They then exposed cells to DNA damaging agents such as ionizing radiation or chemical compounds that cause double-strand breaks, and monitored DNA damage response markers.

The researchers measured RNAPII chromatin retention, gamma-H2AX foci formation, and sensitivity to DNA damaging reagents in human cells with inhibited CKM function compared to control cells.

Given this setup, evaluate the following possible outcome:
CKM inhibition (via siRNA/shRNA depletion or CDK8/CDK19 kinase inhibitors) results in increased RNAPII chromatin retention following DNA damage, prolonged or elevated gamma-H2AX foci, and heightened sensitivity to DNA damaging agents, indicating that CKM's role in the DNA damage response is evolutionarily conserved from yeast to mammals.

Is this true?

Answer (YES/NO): YES